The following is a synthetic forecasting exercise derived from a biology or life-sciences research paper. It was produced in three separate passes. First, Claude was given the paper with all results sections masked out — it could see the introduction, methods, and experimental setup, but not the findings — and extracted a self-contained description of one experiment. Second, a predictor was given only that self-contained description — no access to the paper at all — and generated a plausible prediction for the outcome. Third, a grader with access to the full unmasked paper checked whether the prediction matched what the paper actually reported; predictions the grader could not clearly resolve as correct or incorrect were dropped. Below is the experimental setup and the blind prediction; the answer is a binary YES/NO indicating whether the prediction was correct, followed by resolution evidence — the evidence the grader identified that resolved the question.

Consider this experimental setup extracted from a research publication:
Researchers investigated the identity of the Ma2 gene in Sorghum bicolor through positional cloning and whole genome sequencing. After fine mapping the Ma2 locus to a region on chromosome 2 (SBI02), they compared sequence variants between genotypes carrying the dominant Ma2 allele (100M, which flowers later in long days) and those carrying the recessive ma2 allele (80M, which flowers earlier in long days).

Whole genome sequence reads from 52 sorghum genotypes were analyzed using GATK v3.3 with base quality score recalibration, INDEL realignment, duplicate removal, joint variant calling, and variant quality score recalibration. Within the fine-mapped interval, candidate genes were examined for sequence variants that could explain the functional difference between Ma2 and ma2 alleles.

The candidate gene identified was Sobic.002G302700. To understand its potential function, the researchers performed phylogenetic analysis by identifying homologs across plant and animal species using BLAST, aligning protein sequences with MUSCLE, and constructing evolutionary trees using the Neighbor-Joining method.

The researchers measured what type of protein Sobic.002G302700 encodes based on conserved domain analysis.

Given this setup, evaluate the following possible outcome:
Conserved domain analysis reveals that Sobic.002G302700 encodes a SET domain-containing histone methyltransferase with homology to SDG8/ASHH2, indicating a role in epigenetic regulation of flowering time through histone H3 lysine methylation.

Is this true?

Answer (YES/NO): NO